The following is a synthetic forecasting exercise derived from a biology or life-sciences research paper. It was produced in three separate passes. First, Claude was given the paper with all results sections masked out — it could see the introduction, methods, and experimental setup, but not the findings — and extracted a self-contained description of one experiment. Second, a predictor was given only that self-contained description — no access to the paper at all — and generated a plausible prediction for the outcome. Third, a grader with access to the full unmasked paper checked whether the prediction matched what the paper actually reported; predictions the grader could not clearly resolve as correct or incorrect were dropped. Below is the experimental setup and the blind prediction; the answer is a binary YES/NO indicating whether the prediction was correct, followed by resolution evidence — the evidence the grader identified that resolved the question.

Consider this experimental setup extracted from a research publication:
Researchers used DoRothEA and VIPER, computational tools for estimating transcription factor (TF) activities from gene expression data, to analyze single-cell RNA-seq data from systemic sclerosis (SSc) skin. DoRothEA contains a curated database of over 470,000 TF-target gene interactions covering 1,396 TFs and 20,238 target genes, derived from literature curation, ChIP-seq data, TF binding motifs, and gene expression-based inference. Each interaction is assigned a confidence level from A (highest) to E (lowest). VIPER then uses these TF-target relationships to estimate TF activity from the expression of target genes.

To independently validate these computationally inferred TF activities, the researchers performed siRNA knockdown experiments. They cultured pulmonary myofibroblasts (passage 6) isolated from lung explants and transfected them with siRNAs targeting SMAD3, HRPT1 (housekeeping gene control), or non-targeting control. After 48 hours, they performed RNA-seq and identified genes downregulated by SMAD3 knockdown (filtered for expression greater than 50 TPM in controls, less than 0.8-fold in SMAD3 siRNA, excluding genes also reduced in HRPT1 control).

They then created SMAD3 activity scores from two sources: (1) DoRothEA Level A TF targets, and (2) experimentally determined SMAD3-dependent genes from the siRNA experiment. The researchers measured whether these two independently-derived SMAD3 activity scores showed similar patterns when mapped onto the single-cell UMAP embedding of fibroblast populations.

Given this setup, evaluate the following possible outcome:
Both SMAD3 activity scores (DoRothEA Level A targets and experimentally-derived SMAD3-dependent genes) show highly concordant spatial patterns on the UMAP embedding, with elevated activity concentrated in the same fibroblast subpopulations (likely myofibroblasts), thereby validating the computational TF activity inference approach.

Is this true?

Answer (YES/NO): NO